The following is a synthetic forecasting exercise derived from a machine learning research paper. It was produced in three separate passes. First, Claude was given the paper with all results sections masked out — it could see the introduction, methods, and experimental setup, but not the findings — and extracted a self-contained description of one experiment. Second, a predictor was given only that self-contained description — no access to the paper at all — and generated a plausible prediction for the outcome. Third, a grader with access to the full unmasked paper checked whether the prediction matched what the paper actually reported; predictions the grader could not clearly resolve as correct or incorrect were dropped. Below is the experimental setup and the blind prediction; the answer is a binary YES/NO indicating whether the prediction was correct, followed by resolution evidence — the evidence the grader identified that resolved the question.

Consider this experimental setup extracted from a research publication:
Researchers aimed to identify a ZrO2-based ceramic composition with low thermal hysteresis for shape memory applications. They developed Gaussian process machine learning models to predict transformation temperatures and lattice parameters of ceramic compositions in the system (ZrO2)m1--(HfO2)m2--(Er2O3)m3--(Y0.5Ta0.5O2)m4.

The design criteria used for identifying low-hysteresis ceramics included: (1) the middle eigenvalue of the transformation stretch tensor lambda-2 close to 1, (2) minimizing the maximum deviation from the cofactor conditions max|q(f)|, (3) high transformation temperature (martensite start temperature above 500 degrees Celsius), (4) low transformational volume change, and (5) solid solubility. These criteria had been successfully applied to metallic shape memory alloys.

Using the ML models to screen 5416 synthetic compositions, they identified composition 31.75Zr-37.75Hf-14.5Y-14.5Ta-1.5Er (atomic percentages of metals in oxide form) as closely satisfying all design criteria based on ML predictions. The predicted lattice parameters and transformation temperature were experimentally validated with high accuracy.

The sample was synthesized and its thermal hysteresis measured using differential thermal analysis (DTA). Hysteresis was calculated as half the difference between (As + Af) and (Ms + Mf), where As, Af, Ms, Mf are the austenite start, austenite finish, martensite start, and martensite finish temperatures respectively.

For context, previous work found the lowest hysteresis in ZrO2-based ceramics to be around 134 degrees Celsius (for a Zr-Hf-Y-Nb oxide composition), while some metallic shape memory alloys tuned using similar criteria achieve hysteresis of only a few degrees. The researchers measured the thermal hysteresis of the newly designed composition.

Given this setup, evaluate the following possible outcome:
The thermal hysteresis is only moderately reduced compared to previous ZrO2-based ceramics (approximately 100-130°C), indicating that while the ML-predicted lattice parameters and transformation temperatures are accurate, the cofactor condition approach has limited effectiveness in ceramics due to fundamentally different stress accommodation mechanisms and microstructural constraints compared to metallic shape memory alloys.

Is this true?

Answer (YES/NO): NO